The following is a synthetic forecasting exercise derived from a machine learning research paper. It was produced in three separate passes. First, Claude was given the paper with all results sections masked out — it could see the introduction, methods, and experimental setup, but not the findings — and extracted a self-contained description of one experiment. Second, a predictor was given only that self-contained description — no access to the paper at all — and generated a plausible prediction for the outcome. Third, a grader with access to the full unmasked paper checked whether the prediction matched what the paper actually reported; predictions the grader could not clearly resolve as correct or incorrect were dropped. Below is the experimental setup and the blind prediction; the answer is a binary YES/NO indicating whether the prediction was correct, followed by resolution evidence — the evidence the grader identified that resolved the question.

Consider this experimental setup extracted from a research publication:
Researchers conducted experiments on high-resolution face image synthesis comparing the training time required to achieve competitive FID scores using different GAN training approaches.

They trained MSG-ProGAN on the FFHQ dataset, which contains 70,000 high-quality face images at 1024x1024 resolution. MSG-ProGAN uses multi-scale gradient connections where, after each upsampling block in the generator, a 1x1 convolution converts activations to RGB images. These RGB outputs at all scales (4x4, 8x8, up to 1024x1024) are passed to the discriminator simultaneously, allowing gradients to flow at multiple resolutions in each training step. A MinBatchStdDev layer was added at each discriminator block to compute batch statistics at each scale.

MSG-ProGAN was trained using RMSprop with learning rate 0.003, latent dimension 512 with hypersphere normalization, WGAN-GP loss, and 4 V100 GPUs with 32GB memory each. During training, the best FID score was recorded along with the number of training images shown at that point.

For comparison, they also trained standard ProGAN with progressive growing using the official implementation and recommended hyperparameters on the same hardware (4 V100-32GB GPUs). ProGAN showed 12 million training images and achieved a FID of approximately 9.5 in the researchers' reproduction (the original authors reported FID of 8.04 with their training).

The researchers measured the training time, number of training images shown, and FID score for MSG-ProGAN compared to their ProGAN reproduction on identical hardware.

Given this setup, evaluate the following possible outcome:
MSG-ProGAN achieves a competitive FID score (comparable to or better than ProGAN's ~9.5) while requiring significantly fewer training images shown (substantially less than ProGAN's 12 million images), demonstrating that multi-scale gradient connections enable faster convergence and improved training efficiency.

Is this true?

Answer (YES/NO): YES